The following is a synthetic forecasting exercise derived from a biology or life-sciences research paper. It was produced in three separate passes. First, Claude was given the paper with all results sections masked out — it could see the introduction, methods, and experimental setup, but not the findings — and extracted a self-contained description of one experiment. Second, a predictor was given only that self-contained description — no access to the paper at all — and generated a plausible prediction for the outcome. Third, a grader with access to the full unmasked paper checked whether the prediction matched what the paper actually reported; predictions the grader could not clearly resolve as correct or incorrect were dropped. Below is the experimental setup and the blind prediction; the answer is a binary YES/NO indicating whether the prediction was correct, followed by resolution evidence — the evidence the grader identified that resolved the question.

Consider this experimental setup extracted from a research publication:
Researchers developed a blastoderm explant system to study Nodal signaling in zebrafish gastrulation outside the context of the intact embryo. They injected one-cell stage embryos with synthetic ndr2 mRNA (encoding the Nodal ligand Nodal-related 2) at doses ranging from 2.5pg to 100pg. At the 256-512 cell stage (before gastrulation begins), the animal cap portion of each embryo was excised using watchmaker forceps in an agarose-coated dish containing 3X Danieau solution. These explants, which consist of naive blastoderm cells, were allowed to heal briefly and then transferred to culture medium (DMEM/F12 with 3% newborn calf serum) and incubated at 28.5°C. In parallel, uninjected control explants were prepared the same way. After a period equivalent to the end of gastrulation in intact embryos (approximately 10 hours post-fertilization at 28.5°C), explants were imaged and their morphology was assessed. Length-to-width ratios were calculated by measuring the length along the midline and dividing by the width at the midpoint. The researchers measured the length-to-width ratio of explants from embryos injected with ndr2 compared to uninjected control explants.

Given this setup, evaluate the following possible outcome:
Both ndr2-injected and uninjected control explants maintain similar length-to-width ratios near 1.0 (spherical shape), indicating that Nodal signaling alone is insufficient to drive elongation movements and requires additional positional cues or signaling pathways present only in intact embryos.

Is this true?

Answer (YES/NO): NO